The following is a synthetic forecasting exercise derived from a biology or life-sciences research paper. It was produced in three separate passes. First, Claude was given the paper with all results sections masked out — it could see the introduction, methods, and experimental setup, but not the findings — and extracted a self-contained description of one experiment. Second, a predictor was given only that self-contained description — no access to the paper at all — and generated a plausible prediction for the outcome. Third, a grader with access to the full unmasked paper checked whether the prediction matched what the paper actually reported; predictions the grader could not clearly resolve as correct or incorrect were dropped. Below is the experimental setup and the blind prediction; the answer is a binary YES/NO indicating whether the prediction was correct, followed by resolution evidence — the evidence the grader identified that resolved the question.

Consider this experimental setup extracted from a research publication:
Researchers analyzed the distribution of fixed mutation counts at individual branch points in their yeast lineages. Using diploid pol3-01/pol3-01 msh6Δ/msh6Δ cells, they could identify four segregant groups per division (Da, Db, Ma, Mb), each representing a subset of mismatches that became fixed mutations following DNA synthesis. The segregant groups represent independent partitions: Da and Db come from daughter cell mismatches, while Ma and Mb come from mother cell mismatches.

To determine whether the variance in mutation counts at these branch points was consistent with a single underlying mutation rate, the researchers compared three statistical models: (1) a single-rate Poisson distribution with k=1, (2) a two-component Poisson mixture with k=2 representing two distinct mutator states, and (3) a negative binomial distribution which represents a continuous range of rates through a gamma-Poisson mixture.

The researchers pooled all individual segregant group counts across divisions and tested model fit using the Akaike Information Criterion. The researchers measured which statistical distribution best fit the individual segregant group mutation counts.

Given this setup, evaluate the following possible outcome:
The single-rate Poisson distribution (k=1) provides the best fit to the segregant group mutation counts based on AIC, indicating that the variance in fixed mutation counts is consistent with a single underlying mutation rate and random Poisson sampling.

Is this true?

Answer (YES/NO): NO